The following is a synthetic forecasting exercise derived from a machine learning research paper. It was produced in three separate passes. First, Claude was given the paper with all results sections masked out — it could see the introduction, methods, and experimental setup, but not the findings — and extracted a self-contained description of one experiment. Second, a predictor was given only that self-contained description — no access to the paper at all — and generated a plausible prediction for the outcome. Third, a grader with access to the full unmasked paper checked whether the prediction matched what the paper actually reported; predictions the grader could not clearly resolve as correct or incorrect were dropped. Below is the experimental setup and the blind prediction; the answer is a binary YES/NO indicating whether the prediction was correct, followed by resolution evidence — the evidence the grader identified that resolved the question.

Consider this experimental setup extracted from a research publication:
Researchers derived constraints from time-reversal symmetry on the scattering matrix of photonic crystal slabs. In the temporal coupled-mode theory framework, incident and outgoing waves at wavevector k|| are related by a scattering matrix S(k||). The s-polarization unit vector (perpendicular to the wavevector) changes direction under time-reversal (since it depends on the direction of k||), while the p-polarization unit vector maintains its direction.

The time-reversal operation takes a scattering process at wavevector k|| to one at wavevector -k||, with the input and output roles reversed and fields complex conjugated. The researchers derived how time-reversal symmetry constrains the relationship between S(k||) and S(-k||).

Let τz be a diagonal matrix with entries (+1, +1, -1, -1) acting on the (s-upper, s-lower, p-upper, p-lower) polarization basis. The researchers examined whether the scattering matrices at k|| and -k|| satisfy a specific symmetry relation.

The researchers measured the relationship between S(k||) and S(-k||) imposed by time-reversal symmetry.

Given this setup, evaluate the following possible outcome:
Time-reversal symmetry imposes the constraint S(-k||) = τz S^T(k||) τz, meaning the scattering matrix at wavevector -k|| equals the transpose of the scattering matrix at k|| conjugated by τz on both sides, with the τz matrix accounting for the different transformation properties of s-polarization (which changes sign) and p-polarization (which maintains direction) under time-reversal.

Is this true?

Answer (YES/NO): YES